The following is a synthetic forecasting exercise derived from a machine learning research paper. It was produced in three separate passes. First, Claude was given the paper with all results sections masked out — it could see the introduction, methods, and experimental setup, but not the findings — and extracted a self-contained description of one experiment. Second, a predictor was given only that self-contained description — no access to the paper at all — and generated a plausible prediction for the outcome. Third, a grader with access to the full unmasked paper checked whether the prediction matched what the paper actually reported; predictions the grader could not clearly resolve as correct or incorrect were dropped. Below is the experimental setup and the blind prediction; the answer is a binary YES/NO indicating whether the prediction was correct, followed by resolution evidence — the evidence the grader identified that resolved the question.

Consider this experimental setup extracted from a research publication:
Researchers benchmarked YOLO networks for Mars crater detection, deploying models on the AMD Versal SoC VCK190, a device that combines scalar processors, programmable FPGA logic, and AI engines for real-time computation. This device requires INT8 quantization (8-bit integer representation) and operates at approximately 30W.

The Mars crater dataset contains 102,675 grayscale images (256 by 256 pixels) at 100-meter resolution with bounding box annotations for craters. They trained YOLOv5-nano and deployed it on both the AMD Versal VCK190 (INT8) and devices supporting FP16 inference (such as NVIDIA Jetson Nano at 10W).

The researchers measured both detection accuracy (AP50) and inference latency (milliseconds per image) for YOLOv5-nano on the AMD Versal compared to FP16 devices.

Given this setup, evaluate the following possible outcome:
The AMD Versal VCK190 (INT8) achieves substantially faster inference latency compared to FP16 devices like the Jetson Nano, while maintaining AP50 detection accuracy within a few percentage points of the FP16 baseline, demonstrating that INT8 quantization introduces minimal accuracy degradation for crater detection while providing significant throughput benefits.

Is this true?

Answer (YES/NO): NO